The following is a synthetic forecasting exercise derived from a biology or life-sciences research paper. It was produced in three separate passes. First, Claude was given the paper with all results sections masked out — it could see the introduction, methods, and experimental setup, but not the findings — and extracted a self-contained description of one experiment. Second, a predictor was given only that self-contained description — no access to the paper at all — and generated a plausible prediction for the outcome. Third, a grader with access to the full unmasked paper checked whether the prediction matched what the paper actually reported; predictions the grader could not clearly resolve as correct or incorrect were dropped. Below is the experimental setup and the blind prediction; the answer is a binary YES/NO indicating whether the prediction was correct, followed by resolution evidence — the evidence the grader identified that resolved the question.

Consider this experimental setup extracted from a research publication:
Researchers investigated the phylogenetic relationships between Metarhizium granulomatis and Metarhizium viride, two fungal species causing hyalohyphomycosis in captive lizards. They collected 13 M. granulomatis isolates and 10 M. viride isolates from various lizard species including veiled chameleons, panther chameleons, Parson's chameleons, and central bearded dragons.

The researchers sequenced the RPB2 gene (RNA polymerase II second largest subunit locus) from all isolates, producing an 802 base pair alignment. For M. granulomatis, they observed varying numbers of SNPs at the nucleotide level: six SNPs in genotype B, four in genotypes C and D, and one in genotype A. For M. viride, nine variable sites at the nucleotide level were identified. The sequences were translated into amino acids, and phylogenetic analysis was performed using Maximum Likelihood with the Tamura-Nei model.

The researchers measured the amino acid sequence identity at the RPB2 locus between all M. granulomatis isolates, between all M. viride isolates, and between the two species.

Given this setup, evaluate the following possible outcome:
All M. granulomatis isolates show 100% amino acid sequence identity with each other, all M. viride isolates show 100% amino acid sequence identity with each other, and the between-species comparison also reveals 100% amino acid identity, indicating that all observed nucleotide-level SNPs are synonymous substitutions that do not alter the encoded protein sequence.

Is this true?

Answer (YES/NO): YES